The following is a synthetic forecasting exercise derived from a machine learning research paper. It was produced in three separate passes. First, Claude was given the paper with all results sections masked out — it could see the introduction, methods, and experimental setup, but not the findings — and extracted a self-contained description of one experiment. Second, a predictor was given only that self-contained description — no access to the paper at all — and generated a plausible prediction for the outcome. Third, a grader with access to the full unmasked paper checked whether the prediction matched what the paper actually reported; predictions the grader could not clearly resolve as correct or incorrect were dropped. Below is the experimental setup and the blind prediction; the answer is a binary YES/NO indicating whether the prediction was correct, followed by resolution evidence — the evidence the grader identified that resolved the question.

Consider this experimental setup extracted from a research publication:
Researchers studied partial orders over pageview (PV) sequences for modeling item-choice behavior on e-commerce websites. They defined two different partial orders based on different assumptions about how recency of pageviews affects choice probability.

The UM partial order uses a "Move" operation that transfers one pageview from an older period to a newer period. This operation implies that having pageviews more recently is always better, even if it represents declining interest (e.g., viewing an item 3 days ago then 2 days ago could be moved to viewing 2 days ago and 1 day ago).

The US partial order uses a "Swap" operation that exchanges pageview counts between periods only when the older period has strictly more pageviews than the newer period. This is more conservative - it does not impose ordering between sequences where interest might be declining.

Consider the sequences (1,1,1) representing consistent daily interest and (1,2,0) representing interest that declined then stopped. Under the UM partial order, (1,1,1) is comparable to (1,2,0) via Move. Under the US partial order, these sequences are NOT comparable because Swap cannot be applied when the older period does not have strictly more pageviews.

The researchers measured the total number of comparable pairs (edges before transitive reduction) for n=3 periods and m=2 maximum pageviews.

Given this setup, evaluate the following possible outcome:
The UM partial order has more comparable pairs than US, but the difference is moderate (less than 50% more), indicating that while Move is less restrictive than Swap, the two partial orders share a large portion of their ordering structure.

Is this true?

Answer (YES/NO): YES